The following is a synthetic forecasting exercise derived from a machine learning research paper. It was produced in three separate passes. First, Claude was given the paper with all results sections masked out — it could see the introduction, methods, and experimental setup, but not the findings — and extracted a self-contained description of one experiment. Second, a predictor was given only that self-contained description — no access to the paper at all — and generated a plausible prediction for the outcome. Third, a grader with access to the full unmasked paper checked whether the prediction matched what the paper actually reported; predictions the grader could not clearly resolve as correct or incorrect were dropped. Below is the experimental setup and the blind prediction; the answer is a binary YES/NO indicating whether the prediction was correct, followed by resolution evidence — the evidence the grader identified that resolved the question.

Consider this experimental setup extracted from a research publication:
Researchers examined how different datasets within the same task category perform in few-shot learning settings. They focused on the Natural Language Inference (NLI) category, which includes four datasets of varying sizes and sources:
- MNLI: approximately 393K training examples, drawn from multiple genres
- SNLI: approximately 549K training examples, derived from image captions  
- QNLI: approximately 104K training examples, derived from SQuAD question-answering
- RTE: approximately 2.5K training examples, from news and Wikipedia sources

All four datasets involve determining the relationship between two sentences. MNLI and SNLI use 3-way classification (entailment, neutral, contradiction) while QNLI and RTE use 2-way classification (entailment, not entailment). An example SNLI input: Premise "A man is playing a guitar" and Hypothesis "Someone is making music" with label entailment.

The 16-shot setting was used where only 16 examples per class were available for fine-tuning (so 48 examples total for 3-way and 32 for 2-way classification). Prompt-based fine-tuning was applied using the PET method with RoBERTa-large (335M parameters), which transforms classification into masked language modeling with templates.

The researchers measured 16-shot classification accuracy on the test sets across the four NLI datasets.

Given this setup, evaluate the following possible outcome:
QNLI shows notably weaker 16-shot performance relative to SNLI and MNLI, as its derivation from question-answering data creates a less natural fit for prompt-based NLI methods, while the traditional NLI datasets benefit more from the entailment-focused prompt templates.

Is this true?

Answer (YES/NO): NO